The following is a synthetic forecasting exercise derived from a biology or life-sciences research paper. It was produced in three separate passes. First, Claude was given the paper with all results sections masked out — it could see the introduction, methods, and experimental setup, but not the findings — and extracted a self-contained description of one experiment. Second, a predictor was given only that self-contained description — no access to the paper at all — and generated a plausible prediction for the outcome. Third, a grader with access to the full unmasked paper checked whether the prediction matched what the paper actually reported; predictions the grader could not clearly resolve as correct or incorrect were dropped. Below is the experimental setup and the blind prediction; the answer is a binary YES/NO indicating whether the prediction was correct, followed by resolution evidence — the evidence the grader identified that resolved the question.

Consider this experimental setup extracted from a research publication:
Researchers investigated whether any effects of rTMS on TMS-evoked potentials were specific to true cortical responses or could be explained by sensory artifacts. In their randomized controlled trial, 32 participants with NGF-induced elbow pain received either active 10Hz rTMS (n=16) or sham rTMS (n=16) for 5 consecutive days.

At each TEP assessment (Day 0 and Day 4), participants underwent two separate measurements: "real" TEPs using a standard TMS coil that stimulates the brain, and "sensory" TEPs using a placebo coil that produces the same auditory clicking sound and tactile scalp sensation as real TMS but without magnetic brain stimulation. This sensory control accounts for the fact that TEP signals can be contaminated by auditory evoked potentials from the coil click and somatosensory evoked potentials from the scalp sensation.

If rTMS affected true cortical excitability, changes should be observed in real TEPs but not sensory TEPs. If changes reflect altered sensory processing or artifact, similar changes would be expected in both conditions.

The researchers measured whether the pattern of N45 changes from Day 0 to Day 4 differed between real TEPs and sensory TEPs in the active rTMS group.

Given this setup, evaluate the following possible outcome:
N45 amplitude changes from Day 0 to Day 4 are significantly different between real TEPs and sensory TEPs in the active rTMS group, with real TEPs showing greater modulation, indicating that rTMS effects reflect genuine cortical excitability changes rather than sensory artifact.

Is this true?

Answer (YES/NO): YES